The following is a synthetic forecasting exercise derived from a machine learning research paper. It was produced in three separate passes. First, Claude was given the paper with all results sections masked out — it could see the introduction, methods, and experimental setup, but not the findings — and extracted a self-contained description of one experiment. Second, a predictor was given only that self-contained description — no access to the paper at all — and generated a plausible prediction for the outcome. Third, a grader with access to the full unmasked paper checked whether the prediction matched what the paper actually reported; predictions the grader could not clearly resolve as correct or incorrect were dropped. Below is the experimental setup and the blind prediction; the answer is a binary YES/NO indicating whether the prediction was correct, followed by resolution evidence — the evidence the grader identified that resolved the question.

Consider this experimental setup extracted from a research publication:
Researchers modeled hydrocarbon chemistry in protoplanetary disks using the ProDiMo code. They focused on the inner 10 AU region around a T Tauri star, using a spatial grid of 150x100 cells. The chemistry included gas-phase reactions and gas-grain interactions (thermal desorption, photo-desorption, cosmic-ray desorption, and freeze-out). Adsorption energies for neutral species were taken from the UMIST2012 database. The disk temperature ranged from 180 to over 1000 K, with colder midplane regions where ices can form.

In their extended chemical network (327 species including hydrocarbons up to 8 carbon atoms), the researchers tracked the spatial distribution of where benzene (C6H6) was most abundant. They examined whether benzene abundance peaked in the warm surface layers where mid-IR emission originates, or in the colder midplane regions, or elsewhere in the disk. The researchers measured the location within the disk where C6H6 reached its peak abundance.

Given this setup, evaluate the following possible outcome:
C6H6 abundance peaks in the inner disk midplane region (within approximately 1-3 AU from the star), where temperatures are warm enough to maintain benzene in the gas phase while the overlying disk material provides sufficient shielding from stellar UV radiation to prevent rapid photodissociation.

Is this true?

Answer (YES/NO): NO